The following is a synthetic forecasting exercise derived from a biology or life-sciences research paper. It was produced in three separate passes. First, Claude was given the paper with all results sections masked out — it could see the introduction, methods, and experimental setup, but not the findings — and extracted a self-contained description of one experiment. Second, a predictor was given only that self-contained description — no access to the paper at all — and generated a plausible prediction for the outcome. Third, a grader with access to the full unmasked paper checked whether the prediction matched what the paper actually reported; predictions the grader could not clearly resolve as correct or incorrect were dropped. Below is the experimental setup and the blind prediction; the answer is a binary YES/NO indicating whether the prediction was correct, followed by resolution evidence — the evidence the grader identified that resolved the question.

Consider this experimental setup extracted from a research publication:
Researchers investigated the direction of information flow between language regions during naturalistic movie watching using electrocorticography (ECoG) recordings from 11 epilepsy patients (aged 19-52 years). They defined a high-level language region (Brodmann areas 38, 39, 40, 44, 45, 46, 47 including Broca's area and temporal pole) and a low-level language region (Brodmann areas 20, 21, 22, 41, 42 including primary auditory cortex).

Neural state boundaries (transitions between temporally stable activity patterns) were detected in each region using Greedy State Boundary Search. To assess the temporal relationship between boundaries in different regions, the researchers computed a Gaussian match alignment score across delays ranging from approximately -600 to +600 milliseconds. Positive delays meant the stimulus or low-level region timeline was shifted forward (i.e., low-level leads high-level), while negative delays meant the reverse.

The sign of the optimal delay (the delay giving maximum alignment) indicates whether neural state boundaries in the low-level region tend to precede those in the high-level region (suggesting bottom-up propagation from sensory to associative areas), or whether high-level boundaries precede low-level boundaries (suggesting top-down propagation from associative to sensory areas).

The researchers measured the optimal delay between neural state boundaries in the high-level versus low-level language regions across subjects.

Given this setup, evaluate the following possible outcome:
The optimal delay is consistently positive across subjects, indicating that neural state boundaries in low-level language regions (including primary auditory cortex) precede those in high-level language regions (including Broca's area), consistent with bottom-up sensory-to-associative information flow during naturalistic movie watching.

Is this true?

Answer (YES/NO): NO